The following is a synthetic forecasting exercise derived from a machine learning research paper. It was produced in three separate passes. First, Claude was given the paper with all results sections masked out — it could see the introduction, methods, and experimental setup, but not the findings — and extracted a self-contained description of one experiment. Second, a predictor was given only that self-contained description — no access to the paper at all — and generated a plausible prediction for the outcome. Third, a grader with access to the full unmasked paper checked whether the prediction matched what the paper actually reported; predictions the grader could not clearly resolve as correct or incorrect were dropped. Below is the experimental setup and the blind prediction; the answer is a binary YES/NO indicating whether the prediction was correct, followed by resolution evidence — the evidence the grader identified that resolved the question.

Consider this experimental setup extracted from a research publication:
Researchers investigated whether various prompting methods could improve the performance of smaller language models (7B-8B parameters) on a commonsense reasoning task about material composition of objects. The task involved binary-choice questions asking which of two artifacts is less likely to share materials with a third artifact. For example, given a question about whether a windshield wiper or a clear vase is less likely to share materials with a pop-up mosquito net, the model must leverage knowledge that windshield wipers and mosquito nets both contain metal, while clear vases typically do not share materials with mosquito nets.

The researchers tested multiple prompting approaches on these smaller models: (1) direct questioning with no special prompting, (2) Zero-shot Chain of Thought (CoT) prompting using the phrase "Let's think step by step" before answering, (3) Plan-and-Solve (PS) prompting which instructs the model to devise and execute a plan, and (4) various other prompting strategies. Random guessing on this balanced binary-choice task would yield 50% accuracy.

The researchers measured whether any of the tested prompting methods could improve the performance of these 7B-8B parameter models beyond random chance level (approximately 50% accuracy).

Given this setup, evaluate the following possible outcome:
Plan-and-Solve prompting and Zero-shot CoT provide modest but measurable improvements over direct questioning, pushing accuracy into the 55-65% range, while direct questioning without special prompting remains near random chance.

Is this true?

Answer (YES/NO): NO